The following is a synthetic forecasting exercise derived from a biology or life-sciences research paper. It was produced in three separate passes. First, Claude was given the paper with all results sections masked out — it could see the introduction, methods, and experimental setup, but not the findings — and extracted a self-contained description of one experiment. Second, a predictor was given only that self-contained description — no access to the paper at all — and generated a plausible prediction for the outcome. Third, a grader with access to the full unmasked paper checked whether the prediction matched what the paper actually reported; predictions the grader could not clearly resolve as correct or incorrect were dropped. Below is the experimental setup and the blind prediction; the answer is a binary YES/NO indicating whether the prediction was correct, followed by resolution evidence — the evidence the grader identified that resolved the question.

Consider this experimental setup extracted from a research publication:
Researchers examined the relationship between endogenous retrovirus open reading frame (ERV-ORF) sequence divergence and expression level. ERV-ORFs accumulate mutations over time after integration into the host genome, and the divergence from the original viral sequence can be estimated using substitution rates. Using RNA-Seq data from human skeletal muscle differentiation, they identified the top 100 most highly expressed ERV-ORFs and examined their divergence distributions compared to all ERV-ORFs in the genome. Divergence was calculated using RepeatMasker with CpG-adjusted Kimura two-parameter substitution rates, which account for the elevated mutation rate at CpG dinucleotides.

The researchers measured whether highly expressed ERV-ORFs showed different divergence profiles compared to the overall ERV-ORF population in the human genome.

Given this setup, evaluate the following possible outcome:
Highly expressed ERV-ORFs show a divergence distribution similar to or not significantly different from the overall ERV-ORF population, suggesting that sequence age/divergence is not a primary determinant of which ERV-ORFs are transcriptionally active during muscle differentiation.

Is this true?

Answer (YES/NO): NO